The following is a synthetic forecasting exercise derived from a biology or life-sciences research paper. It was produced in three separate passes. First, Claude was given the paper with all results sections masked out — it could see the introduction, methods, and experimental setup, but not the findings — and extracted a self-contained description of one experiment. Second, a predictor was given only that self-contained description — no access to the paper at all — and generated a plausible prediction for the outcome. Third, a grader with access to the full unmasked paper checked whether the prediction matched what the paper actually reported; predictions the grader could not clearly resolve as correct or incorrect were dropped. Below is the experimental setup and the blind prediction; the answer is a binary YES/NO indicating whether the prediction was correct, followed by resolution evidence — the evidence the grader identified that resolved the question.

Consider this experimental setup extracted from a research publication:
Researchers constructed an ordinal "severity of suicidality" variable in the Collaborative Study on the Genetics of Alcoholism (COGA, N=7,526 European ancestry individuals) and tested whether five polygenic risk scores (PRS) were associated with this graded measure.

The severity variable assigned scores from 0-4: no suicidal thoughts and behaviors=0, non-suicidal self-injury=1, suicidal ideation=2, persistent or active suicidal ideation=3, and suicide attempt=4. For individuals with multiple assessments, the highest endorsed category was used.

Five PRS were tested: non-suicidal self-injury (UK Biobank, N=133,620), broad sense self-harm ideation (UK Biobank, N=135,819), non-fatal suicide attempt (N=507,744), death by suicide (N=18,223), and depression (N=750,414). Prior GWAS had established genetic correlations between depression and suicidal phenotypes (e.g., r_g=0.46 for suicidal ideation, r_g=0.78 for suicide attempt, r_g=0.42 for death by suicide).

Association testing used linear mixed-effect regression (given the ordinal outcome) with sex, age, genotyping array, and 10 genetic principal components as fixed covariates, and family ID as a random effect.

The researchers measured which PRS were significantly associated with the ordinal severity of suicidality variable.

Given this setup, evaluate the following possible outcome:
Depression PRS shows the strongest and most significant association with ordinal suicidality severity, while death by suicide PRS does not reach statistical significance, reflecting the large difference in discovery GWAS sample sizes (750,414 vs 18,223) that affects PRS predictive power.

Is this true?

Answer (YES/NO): NO